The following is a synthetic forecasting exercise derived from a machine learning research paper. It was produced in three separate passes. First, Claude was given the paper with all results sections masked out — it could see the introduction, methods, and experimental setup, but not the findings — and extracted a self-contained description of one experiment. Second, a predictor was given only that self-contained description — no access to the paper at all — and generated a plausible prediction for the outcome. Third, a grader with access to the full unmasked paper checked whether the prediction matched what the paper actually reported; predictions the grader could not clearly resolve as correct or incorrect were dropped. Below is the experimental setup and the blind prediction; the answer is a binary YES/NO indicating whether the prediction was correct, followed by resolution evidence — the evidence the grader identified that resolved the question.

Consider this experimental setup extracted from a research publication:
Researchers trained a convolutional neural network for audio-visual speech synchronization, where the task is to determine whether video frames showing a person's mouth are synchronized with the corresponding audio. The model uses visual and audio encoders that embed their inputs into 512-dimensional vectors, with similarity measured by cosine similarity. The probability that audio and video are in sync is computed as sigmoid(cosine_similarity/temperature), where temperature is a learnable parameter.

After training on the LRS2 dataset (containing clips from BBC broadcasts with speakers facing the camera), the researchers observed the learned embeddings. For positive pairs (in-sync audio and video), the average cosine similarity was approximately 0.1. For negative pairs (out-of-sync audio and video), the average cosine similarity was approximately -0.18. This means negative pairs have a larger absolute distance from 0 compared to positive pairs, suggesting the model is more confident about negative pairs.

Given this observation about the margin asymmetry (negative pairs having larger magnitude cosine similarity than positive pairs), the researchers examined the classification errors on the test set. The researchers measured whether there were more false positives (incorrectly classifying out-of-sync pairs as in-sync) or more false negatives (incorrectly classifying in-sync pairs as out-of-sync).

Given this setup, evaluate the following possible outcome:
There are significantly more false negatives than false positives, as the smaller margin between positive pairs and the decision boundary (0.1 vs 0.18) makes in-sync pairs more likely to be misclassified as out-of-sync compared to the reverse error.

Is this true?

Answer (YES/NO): NO